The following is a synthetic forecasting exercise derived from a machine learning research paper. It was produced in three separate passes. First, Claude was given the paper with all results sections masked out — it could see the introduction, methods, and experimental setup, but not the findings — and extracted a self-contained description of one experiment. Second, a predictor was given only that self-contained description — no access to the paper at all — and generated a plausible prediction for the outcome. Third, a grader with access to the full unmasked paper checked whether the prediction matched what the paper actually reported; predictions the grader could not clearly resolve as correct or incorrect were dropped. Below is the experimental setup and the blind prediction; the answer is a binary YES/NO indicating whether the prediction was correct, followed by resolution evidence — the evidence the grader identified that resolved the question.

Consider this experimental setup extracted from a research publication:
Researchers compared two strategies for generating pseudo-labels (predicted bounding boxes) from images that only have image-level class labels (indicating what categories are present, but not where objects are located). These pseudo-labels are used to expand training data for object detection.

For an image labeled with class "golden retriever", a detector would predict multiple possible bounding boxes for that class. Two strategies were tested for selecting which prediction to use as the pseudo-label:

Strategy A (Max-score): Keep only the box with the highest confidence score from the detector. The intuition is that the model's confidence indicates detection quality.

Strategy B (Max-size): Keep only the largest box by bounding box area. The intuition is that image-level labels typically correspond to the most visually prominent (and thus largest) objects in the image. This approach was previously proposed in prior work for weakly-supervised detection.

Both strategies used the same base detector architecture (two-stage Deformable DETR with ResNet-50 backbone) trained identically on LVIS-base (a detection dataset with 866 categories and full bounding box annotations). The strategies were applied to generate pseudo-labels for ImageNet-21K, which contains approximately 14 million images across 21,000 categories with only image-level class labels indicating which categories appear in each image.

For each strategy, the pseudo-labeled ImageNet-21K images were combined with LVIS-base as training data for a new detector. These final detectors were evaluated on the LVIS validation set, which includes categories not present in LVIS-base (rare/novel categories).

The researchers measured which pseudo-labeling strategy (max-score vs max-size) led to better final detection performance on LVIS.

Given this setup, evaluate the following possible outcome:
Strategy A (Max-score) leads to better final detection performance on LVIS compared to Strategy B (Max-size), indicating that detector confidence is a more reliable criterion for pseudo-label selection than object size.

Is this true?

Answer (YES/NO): NO